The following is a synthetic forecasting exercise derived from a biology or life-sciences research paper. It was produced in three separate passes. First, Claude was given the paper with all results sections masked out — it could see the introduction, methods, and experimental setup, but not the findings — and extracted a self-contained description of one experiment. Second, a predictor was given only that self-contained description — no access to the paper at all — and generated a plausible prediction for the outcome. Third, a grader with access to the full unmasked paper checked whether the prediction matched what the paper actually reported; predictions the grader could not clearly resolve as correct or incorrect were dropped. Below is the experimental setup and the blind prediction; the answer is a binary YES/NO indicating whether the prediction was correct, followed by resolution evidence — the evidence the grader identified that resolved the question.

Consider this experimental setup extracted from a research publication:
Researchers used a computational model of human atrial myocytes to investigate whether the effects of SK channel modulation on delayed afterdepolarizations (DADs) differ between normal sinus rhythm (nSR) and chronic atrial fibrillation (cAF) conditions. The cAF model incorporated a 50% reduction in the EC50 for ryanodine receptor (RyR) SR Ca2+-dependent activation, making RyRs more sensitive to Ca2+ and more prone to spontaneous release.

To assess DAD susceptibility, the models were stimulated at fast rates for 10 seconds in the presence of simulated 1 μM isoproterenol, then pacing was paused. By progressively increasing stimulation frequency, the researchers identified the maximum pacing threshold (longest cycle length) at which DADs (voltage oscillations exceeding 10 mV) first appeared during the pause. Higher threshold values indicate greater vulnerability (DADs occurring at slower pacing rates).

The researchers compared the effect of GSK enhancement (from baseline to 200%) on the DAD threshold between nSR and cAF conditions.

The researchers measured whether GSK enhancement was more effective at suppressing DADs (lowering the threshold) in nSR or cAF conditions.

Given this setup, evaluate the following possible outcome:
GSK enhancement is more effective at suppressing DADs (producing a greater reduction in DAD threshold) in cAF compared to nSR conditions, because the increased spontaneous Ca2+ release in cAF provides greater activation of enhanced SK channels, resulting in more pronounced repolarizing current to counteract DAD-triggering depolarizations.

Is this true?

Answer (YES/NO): YES